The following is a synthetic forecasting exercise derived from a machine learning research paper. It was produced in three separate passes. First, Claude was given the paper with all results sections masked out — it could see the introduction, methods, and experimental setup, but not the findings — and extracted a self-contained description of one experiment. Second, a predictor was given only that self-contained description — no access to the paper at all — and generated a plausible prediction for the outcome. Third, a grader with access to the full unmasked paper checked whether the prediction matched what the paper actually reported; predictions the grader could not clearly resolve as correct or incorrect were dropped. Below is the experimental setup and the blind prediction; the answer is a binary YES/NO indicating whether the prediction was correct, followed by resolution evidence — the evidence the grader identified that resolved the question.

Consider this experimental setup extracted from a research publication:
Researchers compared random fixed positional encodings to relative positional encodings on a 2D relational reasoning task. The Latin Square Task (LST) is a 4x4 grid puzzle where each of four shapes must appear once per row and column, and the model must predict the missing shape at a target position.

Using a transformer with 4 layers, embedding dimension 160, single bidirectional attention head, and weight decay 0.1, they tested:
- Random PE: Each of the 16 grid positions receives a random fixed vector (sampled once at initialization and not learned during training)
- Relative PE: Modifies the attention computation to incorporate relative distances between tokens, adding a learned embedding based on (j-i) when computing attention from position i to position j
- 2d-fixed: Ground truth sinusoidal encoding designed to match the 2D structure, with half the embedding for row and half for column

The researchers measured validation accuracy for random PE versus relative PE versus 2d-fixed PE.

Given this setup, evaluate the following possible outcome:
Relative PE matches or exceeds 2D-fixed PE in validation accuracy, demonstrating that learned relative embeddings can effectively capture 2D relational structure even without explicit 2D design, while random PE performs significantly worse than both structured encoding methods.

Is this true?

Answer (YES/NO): NO